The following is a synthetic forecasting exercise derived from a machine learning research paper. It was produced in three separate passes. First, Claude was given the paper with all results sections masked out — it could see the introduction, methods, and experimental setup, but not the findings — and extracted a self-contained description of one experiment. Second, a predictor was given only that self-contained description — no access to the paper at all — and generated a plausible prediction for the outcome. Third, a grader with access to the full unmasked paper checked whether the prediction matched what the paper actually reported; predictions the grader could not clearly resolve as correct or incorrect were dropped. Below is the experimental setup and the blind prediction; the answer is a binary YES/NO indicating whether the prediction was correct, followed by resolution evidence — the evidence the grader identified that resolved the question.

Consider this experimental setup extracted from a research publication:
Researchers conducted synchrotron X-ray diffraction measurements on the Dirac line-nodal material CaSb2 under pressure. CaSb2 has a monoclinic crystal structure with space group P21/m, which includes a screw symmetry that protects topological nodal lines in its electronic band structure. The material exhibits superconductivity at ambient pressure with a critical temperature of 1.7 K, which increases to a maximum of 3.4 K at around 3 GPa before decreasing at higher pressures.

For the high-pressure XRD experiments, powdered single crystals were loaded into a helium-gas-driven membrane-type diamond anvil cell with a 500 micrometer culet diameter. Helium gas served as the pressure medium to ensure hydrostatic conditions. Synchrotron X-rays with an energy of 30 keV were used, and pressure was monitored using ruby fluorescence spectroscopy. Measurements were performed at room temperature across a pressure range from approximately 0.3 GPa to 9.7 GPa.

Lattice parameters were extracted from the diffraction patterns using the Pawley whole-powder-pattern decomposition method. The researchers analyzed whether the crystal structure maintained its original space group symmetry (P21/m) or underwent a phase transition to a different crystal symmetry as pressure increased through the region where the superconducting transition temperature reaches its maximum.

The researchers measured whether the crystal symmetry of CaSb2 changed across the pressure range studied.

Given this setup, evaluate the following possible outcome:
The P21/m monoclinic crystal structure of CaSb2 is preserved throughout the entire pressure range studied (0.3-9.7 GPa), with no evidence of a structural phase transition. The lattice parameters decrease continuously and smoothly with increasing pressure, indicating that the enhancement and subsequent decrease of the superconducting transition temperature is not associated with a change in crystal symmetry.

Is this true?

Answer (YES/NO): NO